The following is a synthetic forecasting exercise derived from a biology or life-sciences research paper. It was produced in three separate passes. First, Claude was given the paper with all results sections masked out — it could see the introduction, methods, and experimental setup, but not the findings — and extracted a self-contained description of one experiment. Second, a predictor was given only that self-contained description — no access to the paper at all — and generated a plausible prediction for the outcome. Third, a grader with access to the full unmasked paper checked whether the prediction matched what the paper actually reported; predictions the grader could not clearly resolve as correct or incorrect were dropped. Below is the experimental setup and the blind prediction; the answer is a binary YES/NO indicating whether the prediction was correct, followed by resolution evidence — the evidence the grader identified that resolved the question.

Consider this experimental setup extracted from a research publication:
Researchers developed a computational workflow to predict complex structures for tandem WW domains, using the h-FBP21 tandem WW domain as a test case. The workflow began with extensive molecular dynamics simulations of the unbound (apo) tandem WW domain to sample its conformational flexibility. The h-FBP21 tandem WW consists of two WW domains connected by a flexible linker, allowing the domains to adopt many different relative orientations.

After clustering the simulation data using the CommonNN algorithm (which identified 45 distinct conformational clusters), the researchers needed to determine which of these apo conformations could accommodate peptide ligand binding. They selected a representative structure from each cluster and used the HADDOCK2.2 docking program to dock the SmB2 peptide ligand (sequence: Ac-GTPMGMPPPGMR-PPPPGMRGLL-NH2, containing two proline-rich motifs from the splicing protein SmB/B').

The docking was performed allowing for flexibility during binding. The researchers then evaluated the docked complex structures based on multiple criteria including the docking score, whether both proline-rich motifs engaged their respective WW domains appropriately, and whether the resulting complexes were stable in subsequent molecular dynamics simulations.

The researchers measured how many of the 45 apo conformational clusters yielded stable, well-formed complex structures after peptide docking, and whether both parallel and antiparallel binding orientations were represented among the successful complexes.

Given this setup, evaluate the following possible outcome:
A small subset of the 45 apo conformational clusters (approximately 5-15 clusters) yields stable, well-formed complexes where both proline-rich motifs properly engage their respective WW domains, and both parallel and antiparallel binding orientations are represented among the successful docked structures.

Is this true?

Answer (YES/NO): NO